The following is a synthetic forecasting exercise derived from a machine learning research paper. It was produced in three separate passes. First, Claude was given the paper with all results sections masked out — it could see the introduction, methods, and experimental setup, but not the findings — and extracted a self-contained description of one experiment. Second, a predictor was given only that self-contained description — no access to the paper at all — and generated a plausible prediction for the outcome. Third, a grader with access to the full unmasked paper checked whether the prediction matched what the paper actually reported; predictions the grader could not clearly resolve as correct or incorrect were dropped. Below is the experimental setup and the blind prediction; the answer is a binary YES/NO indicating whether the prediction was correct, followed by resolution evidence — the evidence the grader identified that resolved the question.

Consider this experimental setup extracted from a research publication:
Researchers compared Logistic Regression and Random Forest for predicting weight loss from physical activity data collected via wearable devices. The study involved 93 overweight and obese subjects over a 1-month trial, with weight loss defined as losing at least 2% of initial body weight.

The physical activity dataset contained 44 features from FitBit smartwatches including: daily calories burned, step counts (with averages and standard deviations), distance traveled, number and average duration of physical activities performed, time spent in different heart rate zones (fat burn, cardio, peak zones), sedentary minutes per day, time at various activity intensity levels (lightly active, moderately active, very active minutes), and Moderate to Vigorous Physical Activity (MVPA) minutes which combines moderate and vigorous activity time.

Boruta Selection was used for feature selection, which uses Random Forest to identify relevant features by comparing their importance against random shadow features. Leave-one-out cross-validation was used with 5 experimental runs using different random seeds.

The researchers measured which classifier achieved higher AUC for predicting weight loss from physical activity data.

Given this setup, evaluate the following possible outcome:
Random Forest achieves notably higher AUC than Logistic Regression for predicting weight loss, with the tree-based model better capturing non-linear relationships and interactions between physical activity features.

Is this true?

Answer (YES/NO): YES